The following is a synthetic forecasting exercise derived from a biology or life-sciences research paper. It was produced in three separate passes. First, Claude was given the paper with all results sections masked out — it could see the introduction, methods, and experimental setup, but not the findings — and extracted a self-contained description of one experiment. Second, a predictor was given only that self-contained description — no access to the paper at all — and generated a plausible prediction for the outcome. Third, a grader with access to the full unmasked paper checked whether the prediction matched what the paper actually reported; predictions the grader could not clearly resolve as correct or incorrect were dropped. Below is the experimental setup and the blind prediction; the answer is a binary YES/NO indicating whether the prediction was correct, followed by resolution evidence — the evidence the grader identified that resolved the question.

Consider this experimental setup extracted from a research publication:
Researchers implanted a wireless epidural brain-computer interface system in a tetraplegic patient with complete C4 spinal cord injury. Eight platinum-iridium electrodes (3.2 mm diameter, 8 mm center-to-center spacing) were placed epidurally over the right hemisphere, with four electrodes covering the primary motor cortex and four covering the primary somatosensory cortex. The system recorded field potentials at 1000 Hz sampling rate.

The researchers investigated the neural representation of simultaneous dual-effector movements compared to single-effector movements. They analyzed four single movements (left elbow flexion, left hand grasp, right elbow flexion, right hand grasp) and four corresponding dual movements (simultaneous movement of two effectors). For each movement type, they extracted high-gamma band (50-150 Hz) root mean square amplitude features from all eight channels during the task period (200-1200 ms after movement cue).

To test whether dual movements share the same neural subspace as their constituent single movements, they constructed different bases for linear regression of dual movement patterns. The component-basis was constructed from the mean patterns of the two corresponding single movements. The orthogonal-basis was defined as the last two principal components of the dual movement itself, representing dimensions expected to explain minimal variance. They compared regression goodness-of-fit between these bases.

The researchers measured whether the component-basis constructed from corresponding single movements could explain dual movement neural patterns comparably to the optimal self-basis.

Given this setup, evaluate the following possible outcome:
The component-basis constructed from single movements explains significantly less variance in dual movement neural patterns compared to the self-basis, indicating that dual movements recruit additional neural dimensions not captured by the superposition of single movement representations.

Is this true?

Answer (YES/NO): NO